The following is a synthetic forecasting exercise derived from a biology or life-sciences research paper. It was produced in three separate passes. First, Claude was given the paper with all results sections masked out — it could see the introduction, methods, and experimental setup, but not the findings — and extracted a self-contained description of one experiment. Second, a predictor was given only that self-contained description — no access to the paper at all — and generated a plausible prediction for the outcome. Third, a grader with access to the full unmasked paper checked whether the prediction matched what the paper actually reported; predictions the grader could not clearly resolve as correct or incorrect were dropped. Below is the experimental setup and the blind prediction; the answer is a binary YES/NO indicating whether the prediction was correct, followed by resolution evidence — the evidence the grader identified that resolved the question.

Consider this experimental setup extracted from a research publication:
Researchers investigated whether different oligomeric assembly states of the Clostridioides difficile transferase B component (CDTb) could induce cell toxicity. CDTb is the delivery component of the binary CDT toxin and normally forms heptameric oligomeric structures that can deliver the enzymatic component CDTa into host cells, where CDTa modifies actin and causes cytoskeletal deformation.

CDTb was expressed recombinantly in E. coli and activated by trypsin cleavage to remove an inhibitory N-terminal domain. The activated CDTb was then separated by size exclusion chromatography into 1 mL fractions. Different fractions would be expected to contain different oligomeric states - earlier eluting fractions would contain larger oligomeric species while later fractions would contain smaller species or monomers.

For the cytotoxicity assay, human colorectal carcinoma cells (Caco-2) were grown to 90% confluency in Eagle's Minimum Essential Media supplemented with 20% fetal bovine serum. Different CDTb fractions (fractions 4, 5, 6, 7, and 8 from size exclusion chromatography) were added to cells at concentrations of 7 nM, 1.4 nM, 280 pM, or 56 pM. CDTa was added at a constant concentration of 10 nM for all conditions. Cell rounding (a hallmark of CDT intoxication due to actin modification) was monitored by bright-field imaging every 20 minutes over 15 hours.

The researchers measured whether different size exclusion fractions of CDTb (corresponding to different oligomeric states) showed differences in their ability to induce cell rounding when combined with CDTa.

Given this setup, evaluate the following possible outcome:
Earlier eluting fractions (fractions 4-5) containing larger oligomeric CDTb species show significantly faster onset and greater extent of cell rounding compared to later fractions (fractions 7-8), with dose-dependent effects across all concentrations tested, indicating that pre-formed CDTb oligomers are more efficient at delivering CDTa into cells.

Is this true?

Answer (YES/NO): NO